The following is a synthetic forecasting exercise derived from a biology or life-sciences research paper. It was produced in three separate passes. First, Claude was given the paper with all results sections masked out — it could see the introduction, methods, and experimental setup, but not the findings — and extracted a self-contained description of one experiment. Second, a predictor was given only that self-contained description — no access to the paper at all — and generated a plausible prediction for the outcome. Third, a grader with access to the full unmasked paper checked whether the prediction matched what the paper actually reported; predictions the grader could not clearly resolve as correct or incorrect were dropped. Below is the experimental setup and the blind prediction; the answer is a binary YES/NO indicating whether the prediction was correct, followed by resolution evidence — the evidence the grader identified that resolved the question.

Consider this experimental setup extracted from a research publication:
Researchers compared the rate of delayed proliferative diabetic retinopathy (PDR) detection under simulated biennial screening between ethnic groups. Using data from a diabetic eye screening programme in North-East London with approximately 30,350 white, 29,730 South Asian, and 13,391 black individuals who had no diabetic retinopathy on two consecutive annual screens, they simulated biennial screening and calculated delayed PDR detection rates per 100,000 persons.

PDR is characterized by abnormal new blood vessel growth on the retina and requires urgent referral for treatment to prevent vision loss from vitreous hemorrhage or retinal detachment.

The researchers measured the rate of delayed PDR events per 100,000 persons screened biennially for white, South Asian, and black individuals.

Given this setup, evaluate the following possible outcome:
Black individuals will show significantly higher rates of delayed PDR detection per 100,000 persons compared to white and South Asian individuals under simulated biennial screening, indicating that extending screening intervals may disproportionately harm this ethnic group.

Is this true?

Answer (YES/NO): YES